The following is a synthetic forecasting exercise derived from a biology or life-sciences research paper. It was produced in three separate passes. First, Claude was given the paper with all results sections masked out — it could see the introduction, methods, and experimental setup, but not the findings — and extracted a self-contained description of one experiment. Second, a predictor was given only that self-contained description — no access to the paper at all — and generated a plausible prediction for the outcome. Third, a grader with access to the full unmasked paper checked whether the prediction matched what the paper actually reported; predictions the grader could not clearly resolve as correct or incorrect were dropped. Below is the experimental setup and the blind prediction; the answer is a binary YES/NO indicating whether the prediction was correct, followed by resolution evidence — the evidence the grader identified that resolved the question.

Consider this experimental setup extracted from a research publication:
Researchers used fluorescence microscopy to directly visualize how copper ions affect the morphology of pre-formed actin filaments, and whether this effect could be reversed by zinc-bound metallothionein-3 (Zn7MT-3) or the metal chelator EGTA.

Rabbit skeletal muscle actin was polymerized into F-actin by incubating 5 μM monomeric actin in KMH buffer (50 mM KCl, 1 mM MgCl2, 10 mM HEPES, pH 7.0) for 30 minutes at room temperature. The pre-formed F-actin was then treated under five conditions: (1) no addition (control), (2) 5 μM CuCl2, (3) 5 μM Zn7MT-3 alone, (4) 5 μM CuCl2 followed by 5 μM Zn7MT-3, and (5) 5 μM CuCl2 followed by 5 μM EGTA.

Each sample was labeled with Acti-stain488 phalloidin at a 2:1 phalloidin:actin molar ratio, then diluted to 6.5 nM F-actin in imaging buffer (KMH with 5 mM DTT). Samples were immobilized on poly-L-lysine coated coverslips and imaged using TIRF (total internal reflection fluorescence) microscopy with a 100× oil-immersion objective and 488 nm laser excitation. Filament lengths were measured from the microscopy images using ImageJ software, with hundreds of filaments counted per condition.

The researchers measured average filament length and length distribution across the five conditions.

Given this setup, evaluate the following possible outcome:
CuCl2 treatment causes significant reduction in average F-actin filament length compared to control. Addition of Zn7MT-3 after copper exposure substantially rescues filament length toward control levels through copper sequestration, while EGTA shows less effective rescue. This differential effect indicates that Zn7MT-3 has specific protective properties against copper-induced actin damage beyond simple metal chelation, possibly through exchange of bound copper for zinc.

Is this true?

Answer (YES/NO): NO